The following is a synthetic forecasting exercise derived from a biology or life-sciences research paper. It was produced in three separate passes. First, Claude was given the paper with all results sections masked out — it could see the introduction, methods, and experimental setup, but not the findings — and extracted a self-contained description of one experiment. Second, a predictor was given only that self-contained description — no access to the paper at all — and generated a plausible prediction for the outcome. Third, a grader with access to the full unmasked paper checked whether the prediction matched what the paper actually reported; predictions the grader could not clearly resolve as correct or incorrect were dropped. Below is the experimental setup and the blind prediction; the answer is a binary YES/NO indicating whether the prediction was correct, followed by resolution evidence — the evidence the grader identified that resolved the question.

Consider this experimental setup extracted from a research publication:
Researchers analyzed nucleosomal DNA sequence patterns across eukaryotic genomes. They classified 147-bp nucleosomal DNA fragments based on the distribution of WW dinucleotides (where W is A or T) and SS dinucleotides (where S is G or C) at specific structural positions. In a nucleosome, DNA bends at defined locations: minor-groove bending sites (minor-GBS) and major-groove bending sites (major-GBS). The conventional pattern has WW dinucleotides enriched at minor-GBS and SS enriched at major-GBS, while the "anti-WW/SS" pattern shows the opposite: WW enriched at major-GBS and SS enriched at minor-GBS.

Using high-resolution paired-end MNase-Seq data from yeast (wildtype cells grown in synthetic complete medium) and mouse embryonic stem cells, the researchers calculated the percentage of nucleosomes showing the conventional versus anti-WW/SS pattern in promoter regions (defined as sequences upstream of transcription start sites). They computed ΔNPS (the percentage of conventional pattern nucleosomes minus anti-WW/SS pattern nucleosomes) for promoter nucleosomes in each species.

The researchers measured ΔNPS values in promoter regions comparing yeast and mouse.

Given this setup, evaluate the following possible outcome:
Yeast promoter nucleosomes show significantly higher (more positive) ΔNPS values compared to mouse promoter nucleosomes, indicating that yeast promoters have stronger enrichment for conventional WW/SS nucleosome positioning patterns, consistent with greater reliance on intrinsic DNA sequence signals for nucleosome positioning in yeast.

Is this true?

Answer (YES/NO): YES